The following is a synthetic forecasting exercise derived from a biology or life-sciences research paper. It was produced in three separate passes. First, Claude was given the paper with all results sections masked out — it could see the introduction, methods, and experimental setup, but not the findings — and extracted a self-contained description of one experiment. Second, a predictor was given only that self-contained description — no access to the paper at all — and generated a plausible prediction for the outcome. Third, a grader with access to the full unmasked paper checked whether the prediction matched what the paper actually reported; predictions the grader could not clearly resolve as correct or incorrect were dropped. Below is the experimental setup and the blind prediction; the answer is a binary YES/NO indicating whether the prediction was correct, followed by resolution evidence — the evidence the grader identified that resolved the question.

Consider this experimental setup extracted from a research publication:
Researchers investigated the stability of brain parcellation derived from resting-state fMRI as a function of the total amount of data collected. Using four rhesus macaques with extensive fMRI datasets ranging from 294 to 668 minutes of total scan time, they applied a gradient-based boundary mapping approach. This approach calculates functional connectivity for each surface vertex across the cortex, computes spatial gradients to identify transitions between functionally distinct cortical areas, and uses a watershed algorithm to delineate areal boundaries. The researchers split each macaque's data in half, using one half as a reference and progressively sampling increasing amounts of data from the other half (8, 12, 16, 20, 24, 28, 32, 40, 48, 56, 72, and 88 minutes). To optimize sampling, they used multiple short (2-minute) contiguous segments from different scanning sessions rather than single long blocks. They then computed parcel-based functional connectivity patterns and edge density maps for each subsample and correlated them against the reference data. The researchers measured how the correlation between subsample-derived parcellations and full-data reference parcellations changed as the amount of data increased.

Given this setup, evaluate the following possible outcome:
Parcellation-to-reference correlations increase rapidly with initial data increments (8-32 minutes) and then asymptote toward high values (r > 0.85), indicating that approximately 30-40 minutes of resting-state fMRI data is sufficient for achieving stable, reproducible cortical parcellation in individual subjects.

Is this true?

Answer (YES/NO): NO